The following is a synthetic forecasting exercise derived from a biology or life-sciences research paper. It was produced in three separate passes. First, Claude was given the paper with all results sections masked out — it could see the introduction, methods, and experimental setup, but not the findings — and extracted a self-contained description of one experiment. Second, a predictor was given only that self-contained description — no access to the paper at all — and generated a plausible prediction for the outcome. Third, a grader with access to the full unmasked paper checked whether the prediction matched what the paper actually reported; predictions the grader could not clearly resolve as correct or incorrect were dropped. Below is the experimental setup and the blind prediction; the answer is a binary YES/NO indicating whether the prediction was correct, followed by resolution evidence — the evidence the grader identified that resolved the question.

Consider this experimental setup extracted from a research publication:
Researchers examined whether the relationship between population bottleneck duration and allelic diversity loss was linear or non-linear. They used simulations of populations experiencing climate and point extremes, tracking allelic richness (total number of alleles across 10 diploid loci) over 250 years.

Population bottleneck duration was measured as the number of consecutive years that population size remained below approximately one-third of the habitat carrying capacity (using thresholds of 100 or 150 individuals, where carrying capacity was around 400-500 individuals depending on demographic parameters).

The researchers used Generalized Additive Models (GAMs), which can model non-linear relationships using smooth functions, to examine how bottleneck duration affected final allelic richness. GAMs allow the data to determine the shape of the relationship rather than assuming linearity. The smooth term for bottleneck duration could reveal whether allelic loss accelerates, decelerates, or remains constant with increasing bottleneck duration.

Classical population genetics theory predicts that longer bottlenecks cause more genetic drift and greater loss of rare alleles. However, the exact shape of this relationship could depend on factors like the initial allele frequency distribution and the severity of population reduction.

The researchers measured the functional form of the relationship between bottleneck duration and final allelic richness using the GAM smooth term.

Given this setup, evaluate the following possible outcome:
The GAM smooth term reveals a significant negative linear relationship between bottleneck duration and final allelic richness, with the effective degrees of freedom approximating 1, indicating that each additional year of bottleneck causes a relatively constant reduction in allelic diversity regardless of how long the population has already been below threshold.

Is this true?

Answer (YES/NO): NO